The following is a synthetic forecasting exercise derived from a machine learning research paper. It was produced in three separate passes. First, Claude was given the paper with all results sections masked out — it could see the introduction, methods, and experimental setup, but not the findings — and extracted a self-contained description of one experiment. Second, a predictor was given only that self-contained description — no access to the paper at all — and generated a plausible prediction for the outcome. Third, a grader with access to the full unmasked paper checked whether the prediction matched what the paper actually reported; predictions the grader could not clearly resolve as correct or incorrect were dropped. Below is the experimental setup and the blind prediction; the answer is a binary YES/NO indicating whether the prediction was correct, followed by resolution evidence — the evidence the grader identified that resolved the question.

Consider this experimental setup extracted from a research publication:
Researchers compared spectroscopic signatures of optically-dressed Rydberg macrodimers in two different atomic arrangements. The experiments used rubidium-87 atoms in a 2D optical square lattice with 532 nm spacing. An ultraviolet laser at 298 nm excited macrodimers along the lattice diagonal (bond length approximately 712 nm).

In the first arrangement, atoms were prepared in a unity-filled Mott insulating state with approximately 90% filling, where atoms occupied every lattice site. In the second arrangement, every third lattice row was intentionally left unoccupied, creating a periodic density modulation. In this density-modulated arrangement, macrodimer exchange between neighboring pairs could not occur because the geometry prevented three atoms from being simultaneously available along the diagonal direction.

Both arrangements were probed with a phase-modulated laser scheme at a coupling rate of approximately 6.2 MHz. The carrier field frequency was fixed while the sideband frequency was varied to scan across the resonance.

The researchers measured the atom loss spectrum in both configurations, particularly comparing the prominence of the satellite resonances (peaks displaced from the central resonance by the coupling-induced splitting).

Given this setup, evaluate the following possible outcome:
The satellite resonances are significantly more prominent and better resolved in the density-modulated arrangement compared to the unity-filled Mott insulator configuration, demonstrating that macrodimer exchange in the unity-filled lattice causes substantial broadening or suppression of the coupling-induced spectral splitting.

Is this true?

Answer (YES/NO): NO